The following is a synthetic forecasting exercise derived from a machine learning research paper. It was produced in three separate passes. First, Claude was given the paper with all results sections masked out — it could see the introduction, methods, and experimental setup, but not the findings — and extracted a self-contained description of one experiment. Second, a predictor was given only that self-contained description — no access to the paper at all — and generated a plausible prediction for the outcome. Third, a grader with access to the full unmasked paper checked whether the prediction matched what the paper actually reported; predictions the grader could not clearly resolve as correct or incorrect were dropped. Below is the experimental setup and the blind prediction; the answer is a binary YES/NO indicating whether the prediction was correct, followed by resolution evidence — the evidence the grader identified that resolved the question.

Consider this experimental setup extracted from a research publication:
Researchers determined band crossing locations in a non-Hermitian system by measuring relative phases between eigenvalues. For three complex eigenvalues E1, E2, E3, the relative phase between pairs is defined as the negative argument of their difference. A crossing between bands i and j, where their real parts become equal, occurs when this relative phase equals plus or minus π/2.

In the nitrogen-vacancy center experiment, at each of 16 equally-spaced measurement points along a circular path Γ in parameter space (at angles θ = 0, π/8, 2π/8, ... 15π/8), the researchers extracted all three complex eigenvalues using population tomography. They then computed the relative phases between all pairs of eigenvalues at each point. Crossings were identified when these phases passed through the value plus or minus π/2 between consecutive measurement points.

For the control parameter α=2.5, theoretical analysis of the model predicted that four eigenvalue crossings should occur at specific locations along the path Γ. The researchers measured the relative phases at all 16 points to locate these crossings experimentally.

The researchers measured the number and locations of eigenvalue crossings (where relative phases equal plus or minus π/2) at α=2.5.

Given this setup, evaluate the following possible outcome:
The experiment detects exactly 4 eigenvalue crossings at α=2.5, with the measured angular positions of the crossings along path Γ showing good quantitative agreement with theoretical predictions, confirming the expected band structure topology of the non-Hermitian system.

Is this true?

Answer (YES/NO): NO